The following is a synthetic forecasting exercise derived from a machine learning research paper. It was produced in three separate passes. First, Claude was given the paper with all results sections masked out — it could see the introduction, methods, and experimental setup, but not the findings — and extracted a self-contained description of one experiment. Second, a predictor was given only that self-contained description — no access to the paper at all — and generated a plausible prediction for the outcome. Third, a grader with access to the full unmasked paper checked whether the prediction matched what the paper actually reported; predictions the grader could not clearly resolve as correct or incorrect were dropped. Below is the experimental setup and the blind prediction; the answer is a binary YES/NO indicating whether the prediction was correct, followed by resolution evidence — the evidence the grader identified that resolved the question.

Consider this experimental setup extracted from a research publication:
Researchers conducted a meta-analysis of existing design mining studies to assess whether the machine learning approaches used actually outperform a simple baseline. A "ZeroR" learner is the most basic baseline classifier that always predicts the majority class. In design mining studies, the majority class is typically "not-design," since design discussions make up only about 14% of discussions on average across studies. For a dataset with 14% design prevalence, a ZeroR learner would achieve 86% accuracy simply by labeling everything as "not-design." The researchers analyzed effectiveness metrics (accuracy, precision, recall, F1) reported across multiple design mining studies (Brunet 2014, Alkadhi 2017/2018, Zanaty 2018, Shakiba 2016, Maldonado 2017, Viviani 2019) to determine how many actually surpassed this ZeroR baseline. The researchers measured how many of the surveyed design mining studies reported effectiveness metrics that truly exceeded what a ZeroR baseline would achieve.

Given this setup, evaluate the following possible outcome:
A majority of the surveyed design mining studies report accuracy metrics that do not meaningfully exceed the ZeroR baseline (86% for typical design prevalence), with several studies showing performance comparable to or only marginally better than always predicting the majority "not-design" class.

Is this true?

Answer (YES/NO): YES